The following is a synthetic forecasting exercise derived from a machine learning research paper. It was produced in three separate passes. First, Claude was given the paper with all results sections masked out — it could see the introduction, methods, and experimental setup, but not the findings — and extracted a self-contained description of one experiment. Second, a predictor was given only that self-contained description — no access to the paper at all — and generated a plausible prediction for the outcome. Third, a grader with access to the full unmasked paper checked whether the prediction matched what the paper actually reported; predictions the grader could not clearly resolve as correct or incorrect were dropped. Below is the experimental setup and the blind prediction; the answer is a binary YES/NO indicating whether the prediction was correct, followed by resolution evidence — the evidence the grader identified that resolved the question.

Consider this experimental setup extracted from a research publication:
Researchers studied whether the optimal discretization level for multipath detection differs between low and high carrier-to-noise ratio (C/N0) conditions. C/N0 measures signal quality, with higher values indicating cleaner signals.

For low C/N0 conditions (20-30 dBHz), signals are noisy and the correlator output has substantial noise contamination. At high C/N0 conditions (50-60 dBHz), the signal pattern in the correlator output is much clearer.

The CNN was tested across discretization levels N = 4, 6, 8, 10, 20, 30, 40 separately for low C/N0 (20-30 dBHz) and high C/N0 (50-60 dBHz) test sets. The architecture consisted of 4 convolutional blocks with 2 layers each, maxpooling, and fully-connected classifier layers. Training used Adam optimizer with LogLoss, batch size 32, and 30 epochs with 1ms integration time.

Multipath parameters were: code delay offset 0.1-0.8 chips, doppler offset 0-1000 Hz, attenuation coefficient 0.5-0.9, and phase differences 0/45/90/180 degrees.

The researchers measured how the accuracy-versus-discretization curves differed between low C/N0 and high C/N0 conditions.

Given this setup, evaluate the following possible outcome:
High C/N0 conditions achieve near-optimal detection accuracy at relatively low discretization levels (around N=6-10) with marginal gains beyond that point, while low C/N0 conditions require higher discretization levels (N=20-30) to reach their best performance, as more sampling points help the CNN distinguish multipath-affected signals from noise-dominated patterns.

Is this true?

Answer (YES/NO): NO